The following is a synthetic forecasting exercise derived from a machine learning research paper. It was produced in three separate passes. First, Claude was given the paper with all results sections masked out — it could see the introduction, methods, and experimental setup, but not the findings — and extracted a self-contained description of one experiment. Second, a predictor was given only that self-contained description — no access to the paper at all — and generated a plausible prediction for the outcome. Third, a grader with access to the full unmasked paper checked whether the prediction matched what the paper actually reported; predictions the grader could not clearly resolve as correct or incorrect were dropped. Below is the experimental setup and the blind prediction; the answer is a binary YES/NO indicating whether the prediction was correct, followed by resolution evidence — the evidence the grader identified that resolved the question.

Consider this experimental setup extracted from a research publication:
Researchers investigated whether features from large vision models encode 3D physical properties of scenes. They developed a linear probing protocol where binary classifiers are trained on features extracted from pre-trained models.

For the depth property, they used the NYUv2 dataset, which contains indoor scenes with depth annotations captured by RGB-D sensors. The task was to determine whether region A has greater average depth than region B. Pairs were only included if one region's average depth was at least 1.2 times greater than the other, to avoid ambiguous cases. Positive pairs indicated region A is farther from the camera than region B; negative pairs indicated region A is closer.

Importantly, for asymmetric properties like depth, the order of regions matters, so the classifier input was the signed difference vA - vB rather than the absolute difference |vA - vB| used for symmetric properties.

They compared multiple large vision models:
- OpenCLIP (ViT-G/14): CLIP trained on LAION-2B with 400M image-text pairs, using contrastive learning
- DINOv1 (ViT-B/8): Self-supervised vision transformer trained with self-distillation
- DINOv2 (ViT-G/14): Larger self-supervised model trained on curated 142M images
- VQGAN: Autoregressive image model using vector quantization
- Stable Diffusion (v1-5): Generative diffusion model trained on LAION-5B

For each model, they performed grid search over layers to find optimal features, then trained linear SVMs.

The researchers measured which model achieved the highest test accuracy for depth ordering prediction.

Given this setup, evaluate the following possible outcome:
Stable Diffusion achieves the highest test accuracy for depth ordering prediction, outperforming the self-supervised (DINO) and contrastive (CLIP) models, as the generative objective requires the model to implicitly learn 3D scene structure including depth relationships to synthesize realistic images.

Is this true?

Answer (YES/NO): NO